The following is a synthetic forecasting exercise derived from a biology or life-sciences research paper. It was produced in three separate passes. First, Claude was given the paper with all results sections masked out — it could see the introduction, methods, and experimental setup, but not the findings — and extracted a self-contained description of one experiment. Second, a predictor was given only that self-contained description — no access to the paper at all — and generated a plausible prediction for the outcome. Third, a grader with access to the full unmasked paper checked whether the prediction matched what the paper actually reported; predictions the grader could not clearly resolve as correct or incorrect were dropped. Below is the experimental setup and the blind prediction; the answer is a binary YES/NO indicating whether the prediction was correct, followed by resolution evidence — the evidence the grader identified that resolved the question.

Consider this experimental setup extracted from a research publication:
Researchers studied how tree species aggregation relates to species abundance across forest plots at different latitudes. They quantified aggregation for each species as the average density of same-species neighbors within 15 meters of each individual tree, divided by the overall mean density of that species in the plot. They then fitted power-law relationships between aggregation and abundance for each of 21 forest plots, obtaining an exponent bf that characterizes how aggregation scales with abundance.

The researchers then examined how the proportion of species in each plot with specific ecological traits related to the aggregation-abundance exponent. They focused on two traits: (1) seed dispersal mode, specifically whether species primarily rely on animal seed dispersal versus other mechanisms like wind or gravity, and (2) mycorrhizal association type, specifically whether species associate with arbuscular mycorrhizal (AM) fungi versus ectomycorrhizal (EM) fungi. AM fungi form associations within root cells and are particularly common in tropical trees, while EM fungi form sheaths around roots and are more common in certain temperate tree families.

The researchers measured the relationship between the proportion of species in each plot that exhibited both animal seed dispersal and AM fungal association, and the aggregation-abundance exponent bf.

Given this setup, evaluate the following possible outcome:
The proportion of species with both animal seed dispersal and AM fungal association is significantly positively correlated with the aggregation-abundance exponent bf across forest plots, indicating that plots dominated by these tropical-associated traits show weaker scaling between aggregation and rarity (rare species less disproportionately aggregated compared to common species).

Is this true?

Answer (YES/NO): YES